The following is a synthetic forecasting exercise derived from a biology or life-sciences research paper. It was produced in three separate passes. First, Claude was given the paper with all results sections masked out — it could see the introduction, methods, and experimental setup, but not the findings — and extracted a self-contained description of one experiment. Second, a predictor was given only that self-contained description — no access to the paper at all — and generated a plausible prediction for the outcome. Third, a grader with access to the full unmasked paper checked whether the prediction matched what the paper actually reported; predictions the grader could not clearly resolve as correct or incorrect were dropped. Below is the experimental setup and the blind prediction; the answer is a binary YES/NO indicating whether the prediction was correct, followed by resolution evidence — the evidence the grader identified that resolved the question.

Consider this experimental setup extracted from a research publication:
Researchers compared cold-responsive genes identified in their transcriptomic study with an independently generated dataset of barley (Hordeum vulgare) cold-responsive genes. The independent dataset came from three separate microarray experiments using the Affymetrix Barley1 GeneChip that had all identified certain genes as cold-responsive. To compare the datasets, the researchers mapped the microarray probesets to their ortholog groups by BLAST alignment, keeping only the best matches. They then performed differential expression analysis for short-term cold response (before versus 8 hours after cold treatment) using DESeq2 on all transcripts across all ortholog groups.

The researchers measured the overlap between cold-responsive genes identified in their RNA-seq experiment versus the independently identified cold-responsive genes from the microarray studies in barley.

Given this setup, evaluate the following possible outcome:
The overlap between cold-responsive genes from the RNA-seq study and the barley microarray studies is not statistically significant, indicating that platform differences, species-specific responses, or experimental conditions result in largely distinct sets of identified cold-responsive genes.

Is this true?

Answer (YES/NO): NO